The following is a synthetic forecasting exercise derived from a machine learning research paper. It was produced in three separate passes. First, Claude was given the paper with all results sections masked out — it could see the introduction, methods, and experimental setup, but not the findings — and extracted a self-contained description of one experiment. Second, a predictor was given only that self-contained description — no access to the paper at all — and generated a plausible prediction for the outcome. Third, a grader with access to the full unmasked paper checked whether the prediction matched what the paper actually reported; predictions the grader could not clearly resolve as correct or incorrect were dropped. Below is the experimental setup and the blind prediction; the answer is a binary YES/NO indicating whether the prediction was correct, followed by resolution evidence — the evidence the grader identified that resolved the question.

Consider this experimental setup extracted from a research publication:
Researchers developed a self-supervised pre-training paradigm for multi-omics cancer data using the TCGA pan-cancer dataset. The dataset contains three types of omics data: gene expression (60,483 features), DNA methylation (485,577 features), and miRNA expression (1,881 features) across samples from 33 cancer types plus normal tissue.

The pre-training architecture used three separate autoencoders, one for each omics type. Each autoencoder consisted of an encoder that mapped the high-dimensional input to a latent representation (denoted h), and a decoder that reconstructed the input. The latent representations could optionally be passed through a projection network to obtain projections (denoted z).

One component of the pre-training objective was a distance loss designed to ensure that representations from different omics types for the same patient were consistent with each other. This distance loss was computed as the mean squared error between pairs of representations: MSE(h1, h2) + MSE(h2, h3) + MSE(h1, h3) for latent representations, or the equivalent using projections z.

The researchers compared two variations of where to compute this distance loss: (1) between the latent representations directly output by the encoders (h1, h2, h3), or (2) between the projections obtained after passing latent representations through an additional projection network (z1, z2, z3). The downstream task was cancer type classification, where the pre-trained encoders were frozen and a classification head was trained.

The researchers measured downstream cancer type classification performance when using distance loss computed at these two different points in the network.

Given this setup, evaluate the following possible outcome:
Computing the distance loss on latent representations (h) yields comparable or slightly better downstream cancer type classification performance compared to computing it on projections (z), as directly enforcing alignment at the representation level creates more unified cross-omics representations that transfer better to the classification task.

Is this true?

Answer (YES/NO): YES